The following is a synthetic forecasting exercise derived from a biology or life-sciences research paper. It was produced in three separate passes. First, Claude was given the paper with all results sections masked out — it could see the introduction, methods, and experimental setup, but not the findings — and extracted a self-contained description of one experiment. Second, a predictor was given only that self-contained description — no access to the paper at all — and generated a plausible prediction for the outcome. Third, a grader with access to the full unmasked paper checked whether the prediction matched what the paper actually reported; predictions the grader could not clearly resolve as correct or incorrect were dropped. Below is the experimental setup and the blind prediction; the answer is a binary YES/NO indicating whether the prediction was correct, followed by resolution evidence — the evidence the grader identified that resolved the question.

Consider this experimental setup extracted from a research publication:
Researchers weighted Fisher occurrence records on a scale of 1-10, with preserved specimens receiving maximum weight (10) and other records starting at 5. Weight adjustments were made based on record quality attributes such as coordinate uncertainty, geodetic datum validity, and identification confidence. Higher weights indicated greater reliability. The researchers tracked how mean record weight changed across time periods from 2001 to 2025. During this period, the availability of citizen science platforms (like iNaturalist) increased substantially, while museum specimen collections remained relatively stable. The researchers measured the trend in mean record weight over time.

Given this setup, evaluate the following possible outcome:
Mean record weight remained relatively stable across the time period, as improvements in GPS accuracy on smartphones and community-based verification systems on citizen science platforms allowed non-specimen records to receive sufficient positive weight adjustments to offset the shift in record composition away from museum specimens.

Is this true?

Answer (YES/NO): NO